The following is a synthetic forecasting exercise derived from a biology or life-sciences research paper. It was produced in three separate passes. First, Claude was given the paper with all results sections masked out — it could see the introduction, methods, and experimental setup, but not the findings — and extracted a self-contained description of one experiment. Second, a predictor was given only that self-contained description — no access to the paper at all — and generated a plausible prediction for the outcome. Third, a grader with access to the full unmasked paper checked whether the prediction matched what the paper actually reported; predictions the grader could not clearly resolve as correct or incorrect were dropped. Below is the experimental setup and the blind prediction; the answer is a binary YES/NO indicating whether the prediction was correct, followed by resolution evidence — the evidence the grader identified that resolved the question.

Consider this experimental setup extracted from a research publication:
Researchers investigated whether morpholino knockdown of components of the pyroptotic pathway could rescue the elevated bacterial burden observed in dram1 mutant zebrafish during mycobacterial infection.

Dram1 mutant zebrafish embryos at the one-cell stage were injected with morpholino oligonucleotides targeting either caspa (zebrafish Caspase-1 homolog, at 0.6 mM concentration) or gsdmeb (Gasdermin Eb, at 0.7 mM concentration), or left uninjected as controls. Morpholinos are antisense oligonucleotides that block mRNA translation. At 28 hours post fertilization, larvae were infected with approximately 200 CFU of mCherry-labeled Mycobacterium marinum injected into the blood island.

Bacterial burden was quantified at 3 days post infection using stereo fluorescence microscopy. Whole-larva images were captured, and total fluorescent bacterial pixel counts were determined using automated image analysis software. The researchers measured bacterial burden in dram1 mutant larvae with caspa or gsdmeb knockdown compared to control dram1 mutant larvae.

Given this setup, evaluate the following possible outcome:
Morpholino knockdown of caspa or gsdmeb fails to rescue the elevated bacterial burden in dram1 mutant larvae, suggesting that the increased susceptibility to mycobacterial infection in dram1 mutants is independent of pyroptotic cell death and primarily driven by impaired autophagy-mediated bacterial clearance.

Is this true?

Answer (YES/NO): NO